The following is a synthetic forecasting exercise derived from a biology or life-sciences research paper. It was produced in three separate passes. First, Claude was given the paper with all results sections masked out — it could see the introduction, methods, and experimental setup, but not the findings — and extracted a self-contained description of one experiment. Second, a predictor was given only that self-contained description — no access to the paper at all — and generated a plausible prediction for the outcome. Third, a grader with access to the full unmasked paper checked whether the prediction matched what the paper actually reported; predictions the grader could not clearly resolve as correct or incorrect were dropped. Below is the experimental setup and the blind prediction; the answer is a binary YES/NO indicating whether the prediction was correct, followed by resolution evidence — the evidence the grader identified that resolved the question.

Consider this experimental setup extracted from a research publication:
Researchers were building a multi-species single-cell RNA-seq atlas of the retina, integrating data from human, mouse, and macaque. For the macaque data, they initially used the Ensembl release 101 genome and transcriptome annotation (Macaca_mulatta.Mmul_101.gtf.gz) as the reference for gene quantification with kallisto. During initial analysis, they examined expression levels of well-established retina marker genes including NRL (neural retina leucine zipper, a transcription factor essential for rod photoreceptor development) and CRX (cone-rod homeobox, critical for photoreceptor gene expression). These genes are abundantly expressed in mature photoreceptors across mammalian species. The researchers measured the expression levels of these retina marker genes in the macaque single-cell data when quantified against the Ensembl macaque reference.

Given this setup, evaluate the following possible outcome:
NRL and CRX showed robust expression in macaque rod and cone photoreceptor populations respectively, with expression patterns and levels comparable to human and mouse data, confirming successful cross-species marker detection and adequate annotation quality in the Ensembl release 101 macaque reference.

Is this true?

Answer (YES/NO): NO